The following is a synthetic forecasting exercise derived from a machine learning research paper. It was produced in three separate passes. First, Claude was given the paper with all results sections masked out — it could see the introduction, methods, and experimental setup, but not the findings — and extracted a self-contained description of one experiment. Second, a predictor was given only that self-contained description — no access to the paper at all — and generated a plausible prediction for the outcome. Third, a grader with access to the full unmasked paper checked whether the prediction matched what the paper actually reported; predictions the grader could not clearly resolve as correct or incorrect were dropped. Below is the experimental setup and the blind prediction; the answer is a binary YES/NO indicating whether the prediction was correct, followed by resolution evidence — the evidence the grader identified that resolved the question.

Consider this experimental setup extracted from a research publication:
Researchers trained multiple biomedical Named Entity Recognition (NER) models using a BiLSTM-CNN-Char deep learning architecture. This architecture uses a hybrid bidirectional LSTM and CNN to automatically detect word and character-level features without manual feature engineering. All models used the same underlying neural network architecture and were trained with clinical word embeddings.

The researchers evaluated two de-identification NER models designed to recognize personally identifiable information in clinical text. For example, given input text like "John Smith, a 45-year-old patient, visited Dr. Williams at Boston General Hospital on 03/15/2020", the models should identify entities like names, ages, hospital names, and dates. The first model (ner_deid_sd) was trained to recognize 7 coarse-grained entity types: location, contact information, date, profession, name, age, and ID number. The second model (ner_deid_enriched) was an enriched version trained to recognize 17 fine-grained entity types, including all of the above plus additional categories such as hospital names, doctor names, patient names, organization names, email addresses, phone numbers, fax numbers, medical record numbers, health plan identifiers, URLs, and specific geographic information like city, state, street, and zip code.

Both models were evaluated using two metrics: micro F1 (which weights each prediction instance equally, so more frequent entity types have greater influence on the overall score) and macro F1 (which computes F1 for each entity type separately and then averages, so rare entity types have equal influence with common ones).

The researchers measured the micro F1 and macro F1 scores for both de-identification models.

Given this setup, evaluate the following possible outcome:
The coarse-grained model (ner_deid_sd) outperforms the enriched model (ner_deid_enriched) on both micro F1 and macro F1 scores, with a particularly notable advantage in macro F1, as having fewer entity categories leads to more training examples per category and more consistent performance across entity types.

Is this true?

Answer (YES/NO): NO